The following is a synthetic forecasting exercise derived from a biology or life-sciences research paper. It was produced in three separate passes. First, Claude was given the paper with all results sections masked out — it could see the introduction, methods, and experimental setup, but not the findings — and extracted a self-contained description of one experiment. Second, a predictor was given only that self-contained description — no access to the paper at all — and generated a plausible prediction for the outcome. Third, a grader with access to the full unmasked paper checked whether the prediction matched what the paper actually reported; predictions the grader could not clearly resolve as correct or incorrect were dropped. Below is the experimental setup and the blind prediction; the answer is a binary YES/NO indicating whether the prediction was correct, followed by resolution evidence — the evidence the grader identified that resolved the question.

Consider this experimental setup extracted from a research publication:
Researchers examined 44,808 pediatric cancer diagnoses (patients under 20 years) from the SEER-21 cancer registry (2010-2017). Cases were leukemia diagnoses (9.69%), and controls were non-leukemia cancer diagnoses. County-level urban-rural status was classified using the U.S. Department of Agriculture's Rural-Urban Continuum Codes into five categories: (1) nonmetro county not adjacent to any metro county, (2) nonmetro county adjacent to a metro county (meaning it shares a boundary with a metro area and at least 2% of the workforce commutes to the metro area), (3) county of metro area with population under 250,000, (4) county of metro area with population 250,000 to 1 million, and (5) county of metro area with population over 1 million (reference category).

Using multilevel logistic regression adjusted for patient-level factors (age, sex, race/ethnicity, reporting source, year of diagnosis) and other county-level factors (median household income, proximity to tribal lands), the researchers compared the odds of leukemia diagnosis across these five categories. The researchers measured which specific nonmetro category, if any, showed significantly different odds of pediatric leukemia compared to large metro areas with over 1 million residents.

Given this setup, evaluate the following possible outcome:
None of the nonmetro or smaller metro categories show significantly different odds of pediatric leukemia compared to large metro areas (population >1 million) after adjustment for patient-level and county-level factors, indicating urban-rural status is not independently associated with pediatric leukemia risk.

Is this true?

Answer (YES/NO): NO